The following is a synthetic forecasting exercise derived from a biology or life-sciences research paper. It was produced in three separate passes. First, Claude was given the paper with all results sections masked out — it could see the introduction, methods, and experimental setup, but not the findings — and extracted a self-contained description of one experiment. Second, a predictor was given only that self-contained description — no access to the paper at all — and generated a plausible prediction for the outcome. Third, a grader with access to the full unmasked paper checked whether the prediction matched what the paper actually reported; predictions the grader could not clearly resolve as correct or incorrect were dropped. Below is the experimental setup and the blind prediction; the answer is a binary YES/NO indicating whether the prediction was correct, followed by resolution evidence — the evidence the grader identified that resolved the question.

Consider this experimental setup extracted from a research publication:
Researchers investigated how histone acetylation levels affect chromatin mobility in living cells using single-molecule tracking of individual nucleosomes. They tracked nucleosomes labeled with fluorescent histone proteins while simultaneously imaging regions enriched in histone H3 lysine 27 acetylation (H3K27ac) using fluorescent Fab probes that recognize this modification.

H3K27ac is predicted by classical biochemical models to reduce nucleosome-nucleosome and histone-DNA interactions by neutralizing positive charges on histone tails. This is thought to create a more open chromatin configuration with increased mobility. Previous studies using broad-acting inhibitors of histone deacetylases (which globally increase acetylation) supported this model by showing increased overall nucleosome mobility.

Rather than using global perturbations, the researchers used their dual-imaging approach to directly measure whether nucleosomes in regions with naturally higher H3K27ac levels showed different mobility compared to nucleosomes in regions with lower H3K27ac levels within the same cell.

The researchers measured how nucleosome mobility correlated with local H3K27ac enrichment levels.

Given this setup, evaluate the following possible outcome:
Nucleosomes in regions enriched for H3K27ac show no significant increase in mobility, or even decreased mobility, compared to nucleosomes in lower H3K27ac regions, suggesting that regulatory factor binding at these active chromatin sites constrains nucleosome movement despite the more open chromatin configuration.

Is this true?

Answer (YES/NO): NO